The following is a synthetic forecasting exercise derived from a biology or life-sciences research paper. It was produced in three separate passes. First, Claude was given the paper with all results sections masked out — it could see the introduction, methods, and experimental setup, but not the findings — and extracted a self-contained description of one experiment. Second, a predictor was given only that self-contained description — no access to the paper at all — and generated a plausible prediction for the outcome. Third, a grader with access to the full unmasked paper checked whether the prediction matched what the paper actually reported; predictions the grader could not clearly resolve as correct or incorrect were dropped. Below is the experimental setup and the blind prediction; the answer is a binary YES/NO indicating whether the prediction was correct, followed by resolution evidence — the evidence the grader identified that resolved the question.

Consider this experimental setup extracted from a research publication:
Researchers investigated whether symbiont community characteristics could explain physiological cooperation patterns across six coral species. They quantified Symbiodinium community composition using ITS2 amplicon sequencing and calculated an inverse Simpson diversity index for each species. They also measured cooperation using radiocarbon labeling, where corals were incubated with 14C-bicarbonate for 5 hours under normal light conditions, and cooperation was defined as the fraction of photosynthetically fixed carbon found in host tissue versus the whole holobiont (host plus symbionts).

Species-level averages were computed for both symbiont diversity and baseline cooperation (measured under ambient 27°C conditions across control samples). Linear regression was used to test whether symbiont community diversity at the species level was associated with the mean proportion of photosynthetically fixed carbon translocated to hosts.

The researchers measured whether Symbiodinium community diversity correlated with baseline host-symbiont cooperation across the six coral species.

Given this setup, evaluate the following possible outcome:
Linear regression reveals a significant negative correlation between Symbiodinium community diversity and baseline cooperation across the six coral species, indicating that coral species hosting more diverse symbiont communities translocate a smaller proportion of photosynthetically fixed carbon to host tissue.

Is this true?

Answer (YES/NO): NO